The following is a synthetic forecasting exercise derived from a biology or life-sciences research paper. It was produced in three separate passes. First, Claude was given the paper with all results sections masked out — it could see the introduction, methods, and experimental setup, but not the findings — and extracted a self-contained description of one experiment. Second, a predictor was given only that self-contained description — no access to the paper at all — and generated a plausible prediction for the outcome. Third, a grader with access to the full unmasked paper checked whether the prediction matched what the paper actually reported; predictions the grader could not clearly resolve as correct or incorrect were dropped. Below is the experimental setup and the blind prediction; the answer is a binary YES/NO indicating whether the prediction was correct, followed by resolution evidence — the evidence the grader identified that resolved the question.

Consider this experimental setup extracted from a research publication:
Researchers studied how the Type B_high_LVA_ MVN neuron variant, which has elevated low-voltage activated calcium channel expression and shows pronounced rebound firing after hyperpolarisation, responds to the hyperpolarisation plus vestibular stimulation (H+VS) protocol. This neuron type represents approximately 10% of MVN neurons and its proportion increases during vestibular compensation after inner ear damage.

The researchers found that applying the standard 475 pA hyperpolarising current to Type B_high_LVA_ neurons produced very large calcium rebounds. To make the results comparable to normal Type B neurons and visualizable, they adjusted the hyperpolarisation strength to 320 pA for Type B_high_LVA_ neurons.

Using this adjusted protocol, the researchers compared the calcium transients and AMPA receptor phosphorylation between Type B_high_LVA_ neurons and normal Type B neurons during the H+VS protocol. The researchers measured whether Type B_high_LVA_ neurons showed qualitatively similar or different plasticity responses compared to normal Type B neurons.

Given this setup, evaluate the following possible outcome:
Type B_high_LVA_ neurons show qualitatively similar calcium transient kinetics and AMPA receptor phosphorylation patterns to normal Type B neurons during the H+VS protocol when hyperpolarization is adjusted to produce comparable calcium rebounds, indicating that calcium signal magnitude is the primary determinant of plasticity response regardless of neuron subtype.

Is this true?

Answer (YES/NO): NO